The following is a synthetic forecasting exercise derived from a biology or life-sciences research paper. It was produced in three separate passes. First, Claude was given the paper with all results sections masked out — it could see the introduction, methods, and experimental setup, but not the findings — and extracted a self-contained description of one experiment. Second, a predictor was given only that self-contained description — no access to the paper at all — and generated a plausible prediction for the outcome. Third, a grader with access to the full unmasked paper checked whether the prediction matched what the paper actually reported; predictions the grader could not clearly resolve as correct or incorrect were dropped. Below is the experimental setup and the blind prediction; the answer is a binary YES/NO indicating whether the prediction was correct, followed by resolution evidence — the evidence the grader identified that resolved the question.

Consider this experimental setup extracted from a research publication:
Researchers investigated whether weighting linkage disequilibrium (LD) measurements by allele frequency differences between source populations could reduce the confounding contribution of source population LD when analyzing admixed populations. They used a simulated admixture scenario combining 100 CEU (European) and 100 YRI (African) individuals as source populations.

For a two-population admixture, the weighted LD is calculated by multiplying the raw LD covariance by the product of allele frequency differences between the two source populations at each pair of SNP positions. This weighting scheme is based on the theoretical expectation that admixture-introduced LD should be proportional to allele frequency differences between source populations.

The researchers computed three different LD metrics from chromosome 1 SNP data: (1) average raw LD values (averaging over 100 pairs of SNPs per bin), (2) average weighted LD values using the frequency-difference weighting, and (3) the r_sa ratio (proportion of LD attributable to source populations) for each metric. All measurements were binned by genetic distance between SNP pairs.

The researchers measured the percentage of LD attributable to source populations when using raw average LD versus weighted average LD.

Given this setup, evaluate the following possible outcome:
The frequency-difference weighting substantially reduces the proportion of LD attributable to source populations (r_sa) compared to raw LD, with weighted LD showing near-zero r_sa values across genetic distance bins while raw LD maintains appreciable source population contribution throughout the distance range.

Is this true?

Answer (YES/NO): NO